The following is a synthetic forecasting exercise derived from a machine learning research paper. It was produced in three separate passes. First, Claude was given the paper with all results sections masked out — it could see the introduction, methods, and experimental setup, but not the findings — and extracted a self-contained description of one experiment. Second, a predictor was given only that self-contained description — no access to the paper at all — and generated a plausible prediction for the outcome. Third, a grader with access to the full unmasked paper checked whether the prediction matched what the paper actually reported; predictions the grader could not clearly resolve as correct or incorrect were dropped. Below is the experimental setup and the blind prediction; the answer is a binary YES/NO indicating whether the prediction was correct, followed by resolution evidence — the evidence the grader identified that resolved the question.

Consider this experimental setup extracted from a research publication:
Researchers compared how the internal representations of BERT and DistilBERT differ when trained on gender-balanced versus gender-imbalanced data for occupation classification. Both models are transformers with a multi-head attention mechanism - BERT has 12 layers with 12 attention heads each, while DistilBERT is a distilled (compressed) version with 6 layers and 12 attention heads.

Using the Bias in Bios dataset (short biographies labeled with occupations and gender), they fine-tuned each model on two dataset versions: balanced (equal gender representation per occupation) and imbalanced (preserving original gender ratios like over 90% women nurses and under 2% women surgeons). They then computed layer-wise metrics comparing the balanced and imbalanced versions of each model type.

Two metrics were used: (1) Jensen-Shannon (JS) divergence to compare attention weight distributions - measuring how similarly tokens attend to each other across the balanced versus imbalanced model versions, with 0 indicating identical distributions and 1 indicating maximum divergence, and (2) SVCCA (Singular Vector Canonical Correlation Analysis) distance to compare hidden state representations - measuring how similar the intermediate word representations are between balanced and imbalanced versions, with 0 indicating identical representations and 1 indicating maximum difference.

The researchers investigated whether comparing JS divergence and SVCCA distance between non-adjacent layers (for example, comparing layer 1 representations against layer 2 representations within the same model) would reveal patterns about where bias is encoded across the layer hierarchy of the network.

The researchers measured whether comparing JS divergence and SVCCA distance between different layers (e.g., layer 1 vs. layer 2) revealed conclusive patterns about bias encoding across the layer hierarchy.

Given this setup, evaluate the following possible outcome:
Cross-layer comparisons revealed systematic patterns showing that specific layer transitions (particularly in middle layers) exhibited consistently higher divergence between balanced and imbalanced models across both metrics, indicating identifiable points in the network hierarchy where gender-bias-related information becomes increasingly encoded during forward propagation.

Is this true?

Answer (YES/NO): NO